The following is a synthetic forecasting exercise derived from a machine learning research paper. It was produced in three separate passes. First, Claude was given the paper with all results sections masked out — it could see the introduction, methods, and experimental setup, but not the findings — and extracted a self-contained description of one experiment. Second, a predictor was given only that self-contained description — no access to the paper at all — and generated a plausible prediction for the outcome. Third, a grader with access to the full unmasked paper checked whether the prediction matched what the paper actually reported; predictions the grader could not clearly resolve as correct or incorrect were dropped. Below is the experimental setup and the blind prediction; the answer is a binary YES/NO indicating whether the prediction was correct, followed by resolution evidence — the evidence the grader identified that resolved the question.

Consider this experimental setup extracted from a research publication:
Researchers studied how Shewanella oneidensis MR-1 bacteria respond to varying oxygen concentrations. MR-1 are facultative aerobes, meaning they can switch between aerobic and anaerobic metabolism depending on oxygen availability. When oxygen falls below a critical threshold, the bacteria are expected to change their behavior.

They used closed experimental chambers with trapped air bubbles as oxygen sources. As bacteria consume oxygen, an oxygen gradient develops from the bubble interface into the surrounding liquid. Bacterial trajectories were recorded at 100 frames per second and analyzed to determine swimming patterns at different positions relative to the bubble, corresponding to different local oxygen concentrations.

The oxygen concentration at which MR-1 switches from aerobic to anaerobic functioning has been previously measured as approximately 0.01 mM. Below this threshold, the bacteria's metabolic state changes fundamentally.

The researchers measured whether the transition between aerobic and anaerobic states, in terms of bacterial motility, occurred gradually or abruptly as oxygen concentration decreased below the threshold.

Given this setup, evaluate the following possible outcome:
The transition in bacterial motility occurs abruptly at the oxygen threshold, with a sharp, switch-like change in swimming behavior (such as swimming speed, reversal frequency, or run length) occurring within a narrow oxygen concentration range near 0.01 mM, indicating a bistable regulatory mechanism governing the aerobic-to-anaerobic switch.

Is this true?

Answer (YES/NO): YES